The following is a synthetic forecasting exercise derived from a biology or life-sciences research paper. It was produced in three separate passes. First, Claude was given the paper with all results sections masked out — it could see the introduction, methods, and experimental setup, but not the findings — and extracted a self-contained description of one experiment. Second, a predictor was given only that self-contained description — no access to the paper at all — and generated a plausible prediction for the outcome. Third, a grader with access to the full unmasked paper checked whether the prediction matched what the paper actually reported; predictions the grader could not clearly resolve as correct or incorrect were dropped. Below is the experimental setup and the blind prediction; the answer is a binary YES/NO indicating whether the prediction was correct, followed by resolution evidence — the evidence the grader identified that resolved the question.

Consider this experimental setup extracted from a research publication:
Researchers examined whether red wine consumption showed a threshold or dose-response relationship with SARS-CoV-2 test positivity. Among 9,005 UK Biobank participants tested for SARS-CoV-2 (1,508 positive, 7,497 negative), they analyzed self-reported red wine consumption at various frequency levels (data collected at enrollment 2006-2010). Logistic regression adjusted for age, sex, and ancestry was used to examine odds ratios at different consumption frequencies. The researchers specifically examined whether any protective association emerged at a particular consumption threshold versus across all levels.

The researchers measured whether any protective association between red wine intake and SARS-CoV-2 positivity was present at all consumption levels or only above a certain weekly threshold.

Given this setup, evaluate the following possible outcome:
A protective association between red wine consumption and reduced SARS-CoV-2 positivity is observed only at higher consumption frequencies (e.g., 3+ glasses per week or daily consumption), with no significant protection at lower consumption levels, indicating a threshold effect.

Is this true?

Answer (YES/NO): YES